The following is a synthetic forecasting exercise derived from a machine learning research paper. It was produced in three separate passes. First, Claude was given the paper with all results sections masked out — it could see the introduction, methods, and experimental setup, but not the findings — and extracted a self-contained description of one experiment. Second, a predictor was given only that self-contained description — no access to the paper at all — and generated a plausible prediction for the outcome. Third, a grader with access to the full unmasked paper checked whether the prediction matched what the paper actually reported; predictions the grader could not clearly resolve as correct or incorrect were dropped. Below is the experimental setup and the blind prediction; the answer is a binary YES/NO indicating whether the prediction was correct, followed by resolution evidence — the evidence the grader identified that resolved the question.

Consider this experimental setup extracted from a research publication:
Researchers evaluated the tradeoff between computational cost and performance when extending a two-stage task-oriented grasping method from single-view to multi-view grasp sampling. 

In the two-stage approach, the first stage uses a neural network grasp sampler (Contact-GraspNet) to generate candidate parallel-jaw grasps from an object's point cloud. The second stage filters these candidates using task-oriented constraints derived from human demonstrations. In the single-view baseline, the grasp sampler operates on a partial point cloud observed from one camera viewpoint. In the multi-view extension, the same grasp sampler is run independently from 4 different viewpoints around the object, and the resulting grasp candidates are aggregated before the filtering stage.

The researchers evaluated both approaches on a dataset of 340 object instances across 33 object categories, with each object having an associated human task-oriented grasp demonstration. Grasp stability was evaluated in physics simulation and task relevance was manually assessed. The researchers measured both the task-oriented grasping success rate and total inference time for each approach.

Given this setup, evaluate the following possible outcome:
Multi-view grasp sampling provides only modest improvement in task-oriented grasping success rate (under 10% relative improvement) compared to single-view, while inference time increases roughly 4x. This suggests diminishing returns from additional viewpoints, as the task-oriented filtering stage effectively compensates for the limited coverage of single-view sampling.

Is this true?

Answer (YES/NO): NO